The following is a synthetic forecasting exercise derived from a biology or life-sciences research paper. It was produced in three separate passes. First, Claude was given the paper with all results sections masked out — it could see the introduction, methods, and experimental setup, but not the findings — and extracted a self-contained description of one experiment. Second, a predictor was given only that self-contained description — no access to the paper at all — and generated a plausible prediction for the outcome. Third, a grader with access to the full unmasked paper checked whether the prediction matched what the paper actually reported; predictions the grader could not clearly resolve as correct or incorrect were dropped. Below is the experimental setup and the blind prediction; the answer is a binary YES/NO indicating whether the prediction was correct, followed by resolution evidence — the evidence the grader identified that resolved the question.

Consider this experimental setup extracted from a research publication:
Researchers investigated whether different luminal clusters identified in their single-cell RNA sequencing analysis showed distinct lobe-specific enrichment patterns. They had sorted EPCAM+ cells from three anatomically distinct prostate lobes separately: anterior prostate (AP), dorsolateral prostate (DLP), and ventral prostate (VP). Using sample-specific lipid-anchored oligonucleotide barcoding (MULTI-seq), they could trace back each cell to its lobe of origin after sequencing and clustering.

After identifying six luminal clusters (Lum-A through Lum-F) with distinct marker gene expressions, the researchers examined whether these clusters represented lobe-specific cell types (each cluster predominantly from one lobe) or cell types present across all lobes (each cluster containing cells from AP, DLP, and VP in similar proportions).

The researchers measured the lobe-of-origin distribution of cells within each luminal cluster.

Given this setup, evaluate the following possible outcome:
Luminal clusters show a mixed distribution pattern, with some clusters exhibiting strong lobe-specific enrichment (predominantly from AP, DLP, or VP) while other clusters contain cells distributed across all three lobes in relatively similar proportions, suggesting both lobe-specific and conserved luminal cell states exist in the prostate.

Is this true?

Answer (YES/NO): NO